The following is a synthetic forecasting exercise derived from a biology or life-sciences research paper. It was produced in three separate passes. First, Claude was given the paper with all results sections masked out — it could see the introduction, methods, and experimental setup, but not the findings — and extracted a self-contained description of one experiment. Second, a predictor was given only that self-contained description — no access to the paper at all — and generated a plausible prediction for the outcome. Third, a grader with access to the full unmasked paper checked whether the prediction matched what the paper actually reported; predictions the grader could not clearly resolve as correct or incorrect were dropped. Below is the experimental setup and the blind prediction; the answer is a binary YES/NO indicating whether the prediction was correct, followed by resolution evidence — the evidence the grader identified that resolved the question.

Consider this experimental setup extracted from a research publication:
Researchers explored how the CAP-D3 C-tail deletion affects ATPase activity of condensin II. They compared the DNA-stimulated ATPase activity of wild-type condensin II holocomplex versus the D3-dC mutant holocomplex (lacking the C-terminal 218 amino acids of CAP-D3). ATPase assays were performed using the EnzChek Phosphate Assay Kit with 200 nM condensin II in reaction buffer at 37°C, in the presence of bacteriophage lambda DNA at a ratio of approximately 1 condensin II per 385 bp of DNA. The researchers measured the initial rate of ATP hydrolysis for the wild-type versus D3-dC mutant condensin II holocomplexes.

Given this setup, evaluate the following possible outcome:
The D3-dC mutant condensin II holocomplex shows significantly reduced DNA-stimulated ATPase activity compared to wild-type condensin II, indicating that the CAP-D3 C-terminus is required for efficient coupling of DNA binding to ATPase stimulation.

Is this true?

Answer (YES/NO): NO